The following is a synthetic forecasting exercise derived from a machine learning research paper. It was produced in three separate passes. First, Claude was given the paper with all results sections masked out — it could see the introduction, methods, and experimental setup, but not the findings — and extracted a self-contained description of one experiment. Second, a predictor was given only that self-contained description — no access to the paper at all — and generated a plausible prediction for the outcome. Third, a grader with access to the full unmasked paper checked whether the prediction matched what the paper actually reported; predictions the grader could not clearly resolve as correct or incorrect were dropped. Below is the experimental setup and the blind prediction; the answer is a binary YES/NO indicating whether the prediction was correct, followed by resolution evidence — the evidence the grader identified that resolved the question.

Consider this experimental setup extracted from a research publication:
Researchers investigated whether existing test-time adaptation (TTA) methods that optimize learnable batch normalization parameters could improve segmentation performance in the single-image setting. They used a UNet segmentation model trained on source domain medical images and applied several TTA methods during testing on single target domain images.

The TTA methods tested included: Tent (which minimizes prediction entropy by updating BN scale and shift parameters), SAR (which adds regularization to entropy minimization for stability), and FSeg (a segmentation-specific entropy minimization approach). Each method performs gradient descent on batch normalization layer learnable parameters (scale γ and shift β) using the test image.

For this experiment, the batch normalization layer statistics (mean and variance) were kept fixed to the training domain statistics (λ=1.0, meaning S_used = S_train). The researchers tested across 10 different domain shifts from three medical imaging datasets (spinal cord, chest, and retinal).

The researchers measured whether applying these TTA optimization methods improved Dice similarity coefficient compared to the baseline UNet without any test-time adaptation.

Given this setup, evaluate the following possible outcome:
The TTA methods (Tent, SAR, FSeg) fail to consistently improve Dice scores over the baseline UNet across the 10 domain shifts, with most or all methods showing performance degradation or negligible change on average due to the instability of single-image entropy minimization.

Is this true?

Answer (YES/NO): YES